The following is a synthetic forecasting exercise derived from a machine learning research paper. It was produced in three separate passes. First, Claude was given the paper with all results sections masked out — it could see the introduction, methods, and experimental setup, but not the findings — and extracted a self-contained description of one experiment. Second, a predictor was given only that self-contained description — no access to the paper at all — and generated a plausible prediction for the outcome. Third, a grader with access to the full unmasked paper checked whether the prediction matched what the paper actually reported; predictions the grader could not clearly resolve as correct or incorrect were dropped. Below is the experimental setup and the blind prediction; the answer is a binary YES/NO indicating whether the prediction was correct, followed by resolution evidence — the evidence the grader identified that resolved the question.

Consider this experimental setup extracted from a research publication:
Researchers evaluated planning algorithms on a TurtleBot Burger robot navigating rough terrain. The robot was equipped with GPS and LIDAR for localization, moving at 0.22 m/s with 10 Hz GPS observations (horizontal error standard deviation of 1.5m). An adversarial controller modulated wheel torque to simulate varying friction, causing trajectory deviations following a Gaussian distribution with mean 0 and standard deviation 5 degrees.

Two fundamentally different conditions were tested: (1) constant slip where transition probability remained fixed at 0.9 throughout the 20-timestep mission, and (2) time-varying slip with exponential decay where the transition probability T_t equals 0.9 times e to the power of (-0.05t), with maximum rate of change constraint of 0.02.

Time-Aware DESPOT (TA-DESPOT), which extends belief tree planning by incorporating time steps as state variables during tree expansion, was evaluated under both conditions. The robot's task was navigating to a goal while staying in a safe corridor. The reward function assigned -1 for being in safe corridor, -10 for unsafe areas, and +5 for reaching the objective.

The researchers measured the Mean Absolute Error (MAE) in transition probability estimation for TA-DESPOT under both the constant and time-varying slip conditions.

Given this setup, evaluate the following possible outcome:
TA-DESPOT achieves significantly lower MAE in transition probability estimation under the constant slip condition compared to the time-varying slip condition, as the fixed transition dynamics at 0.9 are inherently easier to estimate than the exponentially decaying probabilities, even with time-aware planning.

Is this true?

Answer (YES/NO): YES